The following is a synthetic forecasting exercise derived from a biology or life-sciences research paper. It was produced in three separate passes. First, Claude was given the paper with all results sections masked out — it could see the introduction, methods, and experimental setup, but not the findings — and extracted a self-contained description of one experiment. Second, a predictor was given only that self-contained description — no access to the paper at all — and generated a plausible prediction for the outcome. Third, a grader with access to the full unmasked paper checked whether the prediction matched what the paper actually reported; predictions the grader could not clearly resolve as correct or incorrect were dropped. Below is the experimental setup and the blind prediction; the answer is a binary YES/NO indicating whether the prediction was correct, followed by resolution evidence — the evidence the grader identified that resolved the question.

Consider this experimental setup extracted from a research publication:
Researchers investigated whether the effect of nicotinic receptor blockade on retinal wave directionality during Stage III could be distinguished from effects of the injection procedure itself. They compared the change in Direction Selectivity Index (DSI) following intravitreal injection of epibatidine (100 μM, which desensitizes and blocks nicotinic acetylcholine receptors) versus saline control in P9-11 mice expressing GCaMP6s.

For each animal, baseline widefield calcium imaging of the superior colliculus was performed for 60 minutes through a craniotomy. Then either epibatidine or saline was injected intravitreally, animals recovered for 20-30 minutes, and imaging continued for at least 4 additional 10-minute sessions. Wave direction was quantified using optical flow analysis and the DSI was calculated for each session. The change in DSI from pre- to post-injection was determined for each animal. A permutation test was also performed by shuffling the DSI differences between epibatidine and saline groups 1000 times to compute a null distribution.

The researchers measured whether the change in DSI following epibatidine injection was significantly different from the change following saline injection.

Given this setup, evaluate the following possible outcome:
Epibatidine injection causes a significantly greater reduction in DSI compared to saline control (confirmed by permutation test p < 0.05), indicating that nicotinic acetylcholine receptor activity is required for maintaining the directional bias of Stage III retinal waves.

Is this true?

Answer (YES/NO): YES